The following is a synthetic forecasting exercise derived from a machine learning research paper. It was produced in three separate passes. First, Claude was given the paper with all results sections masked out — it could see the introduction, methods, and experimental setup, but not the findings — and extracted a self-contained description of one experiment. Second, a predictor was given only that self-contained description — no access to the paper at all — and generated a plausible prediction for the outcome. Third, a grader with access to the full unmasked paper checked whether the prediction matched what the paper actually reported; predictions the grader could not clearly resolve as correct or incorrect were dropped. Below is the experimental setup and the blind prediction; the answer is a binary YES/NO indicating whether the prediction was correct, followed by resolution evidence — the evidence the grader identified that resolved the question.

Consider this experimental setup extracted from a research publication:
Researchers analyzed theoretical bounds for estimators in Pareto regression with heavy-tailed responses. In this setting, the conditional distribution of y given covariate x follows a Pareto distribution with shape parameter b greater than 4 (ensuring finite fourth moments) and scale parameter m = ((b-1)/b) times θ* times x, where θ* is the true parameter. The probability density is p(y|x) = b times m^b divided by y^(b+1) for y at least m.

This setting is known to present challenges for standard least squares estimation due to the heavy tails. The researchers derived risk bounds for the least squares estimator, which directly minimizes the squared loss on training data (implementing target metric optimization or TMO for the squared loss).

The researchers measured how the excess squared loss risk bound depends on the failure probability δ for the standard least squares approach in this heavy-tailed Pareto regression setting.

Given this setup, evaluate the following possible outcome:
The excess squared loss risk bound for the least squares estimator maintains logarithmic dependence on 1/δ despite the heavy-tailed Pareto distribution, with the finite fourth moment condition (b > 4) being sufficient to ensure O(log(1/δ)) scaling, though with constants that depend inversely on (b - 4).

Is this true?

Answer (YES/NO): NO